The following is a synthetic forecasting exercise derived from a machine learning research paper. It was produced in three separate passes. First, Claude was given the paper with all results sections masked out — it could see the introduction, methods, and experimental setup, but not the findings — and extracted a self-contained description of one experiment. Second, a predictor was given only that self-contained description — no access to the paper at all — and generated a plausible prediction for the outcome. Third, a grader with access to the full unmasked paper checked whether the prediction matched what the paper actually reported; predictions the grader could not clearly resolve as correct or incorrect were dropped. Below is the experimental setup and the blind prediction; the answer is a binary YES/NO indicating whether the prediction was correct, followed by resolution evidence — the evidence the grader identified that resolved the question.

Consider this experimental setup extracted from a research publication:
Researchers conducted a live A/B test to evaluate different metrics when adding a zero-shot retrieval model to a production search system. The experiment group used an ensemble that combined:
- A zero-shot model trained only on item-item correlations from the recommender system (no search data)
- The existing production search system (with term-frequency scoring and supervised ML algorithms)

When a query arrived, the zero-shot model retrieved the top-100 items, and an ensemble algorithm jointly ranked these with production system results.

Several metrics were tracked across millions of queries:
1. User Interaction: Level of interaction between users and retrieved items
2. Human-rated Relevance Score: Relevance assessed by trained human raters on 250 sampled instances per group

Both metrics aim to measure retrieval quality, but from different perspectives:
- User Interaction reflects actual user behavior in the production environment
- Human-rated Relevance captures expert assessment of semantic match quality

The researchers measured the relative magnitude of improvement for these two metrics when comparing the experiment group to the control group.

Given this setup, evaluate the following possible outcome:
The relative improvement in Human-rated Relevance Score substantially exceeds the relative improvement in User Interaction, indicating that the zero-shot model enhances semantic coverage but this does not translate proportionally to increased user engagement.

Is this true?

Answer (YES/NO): YES